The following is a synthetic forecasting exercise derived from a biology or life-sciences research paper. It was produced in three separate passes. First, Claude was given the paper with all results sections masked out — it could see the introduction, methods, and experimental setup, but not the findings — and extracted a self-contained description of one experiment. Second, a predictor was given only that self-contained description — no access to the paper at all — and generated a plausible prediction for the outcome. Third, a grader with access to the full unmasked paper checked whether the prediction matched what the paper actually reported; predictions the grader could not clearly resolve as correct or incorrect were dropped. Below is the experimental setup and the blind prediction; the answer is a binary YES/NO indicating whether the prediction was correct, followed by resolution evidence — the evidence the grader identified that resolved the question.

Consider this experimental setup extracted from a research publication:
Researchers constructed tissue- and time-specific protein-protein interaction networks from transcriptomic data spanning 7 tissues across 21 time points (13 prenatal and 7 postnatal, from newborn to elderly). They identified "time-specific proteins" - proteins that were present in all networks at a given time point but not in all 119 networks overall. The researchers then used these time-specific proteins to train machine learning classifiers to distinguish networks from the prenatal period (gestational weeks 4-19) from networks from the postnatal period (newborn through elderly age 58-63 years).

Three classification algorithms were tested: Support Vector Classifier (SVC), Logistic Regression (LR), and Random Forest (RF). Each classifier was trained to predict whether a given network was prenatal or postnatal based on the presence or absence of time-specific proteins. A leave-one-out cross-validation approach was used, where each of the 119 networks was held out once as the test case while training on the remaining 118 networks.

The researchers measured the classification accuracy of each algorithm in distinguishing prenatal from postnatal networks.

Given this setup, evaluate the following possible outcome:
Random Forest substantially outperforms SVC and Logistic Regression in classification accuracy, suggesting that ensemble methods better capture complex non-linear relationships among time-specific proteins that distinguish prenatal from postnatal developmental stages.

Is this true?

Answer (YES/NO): NO